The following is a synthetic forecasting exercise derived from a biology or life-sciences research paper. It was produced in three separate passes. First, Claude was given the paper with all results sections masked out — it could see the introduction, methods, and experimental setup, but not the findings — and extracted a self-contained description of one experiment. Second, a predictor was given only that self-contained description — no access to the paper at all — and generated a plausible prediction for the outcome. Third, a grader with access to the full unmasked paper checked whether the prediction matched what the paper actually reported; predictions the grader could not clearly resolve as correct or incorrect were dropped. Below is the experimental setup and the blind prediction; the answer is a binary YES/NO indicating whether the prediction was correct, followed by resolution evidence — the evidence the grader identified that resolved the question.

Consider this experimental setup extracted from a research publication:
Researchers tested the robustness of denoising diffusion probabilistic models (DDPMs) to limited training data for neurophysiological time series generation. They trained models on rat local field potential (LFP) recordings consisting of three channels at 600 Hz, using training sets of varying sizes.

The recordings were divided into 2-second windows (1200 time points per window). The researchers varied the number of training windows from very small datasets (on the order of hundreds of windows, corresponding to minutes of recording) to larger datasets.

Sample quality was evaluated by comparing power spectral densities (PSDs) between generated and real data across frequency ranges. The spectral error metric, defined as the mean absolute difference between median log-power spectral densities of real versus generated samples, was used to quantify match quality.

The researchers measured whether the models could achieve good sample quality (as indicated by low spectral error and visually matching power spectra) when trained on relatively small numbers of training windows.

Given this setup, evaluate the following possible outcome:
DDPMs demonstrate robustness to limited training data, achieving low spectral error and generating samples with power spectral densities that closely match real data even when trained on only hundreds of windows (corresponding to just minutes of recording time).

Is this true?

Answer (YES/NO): YES